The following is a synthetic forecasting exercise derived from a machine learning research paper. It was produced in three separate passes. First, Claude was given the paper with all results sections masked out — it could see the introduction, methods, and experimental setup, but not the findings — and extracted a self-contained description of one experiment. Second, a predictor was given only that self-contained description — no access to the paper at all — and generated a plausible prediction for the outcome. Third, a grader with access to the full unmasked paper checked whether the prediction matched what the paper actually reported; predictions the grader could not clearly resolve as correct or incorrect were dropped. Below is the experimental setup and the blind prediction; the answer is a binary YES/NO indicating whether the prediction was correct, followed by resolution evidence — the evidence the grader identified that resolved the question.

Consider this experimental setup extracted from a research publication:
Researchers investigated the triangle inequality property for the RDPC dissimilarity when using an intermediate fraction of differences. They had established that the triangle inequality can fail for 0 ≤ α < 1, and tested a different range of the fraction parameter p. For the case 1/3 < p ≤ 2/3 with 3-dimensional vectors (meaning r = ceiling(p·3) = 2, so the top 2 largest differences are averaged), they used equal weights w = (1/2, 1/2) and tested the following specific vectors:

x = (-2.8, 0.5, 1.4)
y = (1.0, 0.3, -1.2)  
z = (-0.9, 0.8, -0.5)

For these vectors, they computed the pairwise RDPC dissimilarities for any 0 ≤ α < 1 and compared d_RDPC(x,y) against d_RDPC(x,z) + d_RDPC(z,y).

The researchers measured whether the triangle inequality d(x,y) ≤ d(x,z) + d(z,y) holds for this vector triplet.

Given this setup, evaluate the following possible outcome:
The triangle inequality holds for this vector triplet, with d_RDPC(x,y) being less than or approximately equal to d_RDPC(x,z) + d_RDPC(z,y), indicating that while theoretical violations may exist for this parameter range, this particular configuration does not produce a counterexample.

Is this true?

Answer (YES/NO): NO